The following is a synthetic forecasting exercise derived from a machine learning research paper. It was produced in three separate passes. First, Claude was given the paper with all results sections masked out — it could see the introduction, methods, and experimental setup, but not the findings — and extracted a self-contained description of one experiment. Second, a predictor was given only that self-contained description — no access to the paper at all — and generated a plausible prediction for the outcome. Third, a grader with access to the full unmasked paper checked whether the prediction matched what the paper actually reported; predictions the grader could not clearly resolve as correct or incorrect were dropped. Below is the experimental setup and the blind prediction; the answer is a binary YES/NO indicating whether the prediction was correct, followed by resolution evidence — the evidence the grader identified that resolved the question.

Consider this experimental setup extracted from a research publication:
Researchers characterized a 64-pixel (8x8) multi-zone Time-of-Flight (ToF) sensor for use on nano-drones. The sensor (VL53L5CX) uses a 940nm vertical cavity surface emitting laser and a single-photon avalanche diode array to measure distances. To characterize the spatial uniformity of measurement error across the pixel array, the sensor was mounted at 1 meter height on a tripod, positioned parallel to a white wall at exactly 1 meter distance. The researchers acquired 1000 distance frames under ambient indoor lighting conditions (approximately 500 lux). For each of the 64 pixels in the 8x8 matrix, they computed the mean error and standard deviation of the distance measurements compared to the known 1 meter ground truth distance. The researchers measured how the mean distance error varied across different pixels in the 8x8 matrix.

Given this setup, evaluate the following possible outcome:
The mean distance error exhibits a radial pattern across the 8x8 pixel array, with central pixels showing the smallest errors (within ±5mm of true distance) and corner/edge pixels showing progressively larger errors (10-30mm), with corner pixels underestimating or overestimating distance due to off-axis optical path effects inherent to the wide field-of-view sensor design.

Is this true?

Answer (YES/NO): NO